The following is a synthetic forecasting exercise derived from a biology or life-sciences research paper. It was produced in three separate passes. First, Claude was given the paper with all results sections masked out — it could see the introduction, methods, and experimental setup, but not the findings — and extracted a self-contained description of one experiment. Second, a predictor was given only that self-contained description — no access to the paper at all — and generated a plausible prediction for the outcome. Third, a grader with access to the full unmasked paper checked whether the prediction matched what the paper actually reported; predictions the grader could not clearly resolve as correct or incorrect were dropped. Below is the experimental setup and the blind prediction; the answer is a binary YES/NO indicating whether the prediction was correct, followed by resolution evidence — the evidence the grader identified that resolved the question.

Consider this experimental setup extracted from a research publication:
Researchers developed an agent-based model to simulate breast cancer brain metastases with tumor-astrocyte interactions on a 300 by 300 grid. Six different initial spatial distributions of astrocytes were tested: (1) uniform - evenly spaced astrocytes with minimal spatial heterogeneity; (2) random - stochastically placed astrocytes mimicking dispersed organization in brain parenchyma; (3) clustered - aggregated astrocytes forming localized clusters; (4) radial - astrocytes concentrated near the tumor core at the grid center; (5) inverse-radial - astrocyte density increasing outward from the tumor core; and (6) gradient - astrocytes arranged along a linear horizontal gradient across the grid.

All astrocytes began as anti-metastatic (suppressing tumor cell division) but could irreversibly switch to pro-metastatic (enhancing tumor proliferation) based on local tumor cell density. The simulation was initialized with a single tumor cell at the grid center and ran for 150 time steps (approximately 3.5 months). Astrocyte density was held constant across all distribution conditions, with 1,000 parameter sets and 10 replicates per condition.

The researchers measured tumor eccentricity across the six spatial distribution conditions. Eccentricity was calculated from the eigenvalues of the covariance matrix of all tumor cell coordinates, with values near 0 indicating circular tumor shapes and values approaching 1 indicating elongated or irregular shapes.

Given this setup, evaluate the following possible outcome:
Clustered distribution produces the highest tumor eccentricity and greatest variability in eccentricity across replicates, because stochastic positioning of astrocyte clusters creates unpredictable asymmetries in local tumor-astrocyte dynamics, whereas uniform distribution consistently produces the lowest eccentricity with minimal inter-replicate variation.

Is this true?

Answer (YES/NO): NO